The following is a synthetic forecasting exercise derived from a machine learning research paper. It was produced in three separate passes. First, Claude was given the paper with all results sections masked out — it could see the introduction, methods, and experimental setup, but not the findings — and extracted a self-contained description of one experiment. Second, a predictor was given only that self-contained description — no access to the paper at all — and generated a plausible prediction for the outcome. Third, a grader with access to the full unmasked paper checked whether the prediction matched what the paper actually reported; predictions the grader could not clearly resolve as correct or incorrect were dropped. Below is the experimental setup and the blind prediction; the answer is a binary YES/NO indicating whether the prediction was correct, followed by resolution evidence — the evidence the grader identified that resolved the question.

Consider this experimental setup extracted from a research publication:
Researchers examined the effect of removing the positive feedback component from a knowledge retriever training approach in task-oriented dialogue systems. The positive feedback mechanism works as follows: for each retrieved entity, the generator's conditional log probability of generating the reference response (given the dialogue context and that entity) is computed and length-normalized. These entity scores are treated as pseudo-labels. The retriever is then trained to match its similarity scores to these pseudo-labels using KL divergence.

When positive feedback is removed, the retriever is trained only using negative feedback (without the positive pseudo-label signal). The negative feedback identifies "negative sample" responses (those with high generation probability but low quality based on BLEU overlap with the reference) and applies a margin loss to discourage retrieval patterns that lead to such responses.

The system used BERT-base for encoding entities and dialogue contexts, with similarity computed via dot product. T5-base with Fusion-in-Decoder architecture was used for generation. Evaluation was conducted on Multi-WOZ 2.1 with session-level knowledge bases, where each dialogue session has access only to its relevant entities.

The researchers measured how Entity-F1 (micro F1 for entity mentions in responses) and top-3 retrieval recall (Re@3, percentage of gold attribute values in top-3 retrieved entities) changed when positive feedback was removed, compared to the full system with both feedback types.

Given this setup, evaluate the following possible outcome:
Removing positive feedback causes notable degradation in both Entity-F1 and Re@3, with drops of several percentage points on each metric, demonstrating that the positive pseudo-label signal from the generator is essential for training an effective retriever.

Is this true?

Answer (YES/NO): NO